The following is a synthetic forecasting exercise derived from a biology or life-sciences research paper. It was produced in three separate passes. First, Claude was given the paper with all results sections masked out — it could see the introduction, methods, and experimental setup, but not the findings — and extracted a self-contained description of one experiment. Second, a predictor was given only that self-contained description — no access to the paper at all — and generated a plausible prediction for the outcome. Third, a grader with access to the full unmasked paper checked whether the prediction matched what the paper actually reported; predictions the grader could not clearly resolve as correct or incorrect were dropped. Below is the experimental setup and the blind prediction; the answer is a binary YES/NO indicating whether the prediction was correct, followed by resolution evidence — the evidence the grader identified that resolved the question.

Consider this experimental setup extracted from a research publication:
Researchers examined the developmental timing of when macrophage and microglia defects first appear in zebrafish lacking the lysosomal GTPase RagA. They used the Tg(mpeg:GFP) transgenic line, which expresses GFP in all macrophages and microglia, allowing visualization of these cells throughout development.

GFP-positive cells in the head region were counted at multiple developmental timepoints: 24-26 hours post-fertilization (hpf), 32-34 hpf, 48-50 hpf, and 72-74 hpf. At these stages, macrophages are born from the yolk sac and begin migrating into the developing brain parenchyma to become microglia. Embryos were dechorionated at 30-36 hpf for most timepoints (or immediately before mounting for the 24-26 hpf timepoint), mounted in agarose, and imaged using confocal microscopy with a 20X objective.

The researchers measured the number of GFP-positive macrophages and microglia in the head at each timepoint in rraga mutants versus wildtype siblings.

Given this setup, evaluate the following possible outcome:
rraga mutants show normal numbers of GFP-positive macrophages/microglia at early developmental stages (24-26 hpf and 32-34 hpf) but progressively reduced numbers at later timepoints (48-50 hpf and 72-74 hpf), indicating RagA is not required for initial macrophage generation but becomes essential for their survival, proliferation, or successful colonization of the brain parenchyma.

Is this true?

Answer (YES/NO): NO